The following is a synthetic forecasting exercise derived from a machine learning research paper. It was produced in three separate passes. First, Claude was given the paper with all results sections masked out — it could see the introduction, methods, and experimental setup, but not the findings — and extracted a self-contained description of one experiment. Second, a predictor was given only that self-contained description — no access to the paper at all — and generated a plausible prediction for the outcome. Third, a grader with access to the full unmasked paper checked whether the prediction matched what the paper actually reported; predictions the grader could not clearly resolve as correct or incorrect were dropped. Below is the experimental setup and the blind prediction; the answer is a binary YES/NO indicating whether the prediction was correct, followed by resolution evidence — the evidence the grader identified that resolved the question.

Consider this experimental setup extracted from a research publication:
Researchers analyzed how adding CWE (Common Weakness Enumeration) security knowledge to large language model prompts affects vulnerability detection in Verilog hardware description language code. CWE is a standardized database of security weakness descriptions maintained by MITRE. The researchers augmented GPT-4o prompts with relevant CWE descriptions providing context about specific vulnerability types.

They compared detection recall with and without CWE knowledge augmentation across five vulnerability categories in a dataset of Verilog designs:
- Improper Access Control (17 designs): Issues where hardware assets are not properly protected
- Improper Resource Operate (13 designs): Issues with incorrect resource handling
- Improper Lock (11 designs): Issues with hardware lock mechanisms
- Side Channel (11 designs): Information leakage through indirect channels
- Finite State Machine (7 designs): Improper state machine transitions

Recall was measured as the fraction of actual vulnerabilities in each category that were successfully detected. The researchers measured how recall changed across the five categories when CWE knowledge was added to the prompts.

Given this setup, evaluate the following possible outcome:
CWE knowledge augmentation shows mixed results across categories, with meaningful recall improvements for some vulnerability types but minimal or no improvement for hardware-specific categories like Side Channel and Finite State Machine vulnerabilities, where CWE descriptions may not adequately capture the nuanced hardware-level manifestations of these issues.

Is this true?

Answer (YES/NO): NO